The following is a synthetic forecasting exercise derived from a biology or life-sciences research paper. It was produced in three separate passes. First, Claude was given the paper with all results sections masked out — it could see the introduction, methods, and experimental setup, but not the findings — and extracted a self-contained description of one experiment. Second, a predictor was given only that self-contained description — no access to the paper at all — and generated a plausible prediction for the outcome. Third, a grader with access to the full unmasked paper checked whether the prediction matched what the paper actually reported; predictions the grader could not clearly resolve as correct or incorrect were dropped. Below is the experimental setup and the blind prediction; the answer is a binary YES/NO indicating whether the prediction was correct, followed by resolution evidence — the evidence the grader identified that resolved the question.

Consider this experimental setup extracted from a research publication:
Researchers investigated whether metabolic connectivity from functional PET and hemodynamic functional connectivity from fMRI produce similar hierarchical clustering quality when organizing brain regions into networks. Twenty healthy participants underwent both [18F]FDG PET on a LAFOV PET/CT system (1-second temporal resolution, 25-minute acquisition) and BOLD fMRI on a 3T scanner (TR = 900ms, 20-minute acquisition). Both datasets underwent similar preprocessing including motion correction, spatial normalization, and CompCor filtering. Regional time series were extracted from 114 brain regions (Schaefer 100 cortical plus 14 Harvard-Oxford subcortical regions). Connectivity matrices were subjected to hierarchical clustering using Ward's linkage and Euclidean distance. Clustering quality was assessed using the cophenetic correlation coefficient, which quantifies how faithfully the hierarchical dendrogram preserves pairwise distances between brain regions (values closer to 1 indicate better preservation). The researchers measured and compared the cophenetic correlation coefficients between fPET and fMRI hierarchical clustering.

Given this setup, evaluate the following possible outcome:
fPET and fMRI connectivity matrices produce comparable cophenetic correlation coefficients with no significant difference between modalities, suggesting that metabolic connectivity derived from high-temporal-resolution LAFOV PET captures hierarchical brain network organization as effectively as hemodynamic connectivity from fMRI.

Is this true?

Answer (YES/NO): YES